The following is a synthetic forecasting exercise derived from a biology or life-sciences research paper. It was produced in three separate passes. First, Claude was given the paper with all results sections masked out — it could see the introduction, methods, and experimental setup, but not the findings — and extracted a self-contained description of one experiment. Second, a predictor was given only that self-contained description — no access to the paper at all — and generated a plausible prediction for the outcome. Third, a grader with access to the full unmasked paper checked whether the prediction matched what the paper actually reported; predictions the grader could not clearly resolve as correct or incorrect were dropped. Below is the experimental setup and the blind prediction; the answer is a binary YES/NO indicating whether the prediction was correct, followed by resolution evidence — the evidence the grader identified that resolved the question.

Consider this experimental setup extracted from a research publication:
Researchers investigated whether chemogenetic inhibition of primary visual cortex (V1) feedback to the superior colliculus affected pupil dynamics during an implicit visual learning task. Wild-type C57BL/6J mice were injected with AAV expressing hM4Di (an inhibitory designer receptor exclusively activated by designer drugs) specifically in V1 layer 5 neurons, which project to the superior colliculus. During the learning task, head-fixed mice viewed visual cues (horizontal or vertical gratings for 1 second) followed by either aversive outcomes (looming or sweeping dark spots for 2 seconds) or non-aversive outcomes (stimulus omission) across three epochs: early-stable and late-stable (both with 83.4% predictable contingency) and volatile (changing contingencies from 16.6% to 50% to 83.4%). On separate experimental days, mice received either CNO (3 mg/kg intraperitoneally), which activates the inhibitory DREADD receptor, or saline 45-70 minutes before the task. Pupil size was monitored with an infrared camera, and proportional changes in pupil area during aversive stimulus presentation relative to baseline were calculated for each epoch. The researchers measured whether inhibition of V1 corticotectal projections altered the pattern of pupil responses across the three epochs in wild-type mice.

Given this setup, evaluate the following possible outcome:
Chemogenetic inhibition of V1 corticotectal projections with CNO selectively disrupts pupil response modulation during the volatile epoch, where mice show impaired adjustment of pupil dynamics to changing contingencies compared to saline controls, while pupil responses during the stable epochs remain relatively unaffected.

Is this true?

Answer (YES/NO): NO